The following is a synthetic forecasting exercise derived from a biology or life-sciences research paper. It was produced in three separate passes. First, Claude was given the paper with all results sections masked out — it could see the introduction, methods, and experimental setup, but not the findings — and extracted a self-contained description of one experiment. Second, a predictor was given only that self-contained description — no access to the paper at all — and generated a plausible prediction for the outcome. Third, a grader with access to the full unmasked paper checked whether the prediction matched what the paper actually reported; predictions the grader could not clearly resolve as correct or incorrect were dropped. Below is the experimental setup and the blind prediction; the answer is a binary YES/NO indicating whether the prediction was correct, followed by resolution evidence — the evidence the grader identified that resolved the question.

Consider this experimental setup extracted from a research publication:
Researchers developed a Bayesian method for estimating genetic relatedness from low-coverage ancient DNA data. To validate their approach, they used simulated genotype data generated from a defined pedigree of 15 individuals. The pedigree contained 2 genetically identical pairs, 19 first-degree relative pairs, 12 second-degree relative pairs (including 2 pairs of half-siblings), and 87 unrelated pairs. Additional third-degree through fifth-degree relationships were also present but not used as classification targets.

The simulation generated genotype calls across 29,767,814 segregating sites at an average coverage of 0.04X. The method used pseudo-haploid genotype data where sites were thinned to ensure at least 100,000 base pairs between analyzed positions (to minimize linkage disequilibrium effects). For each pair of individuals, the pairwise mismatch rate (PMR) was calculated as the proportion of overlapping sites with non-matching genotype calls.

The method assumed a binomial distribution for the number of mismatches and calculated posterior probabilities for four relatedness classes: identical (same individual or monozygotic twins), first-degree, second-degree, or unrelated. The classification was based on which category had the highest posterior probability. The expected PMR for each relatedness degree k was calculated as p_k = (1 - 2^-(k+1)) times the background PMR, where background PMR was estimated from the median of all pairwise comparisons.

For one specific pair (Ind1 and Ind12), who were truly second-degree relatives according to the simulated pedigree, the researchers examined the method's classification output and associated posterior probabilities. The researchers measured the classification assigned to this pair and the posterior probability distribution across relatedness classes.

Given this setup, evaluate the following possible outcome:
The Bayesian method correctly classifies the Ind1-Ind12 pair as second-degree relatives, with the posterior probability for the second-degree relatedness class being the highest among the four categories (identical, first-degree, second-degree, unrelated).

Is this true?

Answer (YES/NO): NO